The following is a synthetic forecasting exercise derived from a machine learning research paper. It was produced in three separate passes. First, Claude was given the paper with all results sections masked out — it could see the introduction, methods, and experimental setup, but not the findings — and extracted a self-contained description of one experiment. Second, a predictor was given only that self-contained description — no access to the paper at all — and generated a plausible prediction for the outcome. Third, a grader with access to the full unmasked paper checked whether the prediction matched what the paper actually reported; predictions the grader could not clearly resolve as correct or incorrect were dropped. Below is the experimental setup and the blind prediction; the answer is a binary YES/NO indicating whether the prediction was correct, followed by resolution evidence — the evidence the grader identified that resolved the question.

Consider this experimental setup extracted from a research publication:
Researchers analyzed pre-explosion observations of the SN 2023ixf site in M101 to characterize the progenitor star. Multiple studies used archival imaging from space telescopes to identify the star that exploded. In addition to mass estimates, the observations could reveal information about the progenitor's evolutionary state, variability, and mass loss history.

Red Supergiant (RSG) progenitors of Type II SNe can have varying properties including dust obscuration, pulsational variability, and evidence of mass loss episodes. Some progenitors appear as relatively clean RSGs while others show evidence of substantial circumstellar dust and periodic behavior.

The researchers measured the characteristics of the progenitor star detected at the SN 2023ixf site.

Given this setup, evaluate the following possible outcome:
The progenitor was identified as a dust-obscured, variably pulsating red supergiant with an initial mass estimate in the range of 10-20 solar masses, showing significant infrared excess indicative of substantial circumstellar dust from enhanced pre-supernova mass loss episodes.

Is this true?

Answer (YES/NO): YES